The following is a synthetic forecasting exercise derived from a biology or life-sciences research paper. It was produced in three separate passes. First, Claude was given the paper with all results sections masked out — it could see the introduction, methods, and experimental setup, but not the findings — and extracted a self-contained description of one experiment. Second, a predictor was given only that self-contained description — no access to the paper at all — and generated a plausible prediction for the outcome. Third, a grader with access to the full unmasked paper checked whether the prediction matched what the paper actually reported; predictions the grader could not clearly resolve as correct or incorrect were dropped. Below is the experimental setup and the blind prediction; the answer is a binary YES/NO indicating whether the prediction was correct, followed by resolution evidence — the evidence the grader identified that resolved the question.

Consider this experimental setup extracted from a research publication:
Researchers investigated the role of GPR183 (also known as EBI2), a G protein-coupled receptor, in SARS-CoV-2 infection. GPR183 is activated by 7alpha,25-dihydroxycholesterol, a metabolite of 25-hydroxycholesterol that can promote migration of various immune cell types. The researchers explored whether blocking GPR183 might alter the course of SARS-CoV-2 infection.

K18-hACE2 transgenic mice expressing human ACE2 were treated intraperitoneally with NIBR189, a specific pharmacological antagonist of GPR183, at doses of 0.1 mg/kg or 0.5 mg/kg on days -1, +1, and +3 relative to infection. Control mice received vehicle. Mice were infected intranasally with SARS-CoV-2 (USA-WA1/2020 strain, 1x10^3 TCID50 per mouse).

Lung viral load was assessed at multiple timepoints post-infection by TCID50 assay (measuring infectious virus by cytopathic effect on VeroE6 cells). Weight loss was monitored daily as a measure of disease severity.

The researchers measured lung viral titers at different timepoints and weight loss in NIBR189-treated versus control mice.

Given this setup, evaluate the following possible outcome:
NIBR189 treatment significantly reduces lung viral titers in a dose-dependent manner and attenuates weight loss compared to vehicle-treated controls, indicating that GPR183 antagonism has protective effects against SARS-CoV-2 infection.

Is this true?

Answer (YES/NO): NO